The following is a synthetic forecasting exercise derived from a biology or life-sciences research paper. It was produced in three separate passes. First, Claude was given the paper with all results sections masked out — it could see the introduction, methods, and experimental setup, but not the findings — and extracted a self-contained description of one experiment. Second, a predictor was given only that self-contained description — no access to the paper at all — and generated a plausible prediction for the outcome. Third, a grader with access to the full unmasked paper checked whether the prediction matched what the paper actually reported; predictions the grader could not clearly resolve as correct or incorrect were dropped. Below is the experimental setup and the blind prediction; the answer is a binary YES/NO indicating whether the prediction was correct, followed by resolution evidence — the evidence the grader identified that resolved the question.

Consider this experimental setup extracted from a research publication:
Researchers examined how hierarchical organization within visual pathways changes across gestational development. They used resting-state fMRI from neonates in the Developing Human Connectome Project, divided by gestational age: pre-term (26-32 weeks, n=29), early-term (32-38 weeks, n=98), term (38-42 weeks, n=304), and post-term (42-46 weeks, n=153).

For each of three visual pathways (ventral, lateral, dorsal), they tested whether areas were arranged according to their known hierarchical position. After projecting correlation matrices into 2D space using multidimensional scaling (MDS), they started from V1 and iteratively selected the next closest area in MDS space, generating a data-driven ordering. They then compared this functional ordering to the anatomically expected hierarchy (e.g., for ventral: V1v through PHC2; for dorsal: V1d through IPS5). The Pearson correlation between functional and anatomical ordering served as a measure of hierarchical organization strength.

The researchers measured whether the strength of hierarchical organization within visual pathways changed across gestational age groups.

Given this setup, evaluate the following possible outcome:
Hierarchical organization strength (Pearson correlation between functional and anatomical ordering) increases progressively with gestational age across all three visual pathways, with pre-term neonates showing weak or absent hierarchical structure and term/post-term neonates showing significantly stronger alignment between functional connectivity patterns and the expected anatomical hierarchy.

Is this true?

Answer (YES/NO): NO